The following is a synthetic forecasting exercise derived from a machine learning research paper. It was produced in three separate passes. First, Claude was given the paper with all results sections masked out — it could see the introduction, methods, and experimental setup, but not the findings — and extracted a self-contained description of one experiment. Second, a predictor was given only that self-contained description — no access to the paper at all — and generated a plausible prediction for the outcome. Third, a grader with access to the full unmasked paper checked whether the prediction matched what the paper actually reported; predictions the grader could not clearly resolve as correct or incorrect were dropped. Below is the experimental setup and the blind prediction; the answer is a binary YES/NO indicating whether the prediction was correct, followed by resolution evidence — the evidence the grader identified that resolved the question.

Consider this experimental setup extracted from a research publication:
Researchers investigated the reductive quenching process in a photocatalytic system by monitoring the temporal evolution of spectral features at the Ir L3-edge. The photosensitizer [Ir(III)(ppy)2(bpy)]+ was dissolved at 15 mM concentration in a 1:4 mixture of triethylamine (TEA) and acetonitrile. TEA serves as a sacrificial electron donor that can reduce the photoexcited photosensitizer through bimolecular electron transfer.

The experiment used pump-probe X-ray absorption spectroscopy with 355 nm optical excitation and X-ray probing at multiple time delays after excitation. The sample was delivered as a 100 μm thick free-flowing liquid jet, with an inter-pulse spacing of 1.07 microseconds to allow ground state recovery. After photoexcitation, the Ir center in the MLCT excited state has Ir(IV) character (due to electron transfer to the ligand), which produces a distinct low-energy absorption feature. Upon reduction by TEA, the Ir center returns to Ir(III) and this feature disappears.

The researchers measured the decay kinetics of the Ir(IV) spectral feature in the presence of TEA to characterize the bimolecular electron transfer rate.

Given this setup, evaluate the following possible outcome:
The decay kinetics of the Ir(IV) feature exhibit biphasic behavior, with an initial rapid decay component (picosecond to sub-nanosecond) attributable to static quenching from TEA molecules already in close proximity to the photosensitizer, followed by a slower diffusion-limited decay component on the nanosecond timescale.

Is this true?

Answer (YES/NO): NO